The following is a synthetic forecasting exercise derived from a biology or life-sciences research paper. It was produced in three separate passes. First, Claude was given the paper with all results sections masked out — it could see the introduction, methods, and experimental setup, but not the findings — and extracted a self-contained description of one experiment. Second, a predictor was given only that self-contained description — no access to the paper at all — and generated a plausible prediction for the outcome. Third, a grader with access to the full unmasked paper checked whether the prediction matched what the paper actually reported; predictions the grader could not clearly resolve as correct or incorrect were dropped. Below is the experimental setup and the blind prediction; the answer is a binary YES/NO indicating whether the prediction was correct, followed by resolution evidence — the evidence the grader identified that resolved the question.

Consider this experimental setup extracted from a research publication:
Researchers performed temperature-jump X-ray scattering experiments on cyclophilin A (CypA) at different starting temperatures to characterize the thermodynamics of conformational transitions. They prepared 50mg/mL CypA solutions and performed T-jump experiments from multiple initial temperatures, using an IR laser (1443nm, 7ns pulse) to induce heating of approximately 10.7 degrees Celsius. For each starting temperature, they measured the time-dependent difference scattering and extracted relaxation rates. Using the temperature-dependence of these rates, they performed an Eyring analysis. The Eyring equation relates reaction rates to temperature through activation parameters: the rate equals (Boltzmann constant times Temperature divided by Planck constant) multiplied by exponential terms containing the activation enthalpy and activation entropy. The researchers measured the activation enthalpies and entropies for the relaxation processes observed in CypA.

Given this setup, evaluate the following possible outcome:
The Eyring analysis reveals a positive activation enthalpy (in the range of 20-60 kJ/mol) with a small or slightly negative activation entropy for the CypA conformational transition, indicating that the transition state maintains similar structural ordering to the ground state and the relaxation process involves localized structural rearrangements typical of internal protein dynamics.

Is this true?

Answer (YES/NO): NO